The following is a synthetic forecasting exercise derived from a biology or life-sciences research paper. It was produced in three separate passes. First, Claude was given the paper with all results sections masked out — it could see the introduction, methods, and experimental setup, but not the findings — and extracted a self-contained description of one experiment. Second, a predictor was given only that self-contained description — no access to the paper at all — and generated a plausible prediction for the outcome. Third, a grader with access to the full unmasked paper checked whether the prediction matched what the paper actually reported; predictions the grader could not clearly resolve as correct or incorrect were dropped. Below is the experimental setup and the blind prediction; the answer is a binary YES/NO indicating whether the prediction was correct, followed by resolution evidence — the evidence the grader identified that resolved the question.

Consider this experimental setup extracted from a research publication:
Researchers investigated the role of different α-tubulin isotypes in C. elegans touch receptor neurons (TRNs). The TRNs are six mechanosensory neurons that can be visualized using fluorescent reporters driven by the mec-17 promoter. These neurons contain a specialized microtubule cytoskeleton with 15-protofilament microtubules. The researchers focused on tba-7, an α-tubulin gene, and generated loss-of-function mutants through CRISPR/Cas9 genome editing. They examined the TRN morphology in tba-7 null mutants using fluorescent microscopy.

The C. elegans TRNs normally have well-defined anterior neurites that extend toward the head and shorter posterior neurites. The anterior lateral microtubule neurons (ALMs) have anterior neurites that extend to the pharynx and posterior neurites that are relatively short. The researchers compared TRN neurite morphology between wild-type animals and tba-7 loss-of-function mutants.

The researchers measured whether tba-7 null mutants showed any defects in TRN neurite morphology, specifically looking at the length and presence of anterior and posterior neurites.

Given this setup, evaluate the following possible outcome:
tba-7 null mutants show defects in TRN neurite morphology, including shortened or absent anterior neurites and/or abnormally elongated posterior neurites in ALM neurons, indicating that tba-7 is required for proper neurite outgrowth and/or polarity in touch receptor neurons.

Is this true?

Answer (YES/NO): YES